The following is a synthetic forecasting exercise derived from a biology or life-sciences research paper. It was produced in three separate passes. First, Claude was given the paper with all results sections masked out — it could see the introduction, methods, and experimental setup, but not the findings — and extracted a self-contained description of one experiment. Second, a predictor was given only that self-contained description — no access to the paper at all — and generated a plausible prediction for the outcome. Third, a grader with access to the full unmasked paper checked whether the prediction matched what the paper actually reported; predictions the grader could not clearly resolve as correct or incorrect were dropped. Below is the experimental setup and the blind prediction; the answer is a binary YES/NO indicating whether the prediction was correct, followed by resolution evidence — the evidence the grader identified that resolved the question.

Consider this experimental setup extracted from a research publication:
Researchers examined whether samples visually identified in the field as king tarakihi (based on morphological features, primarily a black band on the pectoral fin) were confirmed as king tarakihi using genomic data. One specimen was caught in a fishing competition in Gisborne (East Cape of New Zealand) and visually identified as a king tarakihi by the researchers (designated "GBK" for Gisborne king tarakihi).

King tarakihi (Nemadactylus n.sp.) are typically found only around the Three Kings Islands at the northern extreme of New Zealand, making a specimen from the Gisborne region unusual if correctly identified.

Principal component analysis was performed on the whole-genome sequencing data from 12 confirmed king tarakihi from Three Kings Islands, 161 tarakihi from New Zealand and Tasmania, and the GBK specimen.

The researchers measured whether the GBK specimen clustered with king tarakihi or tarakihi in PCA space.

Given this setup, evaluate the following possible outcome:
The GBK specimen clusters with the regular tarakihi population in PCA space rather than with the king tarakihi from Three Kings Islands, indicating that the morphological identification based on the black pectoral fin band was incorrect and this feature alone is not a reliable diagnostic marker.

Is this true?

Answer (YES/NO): YES